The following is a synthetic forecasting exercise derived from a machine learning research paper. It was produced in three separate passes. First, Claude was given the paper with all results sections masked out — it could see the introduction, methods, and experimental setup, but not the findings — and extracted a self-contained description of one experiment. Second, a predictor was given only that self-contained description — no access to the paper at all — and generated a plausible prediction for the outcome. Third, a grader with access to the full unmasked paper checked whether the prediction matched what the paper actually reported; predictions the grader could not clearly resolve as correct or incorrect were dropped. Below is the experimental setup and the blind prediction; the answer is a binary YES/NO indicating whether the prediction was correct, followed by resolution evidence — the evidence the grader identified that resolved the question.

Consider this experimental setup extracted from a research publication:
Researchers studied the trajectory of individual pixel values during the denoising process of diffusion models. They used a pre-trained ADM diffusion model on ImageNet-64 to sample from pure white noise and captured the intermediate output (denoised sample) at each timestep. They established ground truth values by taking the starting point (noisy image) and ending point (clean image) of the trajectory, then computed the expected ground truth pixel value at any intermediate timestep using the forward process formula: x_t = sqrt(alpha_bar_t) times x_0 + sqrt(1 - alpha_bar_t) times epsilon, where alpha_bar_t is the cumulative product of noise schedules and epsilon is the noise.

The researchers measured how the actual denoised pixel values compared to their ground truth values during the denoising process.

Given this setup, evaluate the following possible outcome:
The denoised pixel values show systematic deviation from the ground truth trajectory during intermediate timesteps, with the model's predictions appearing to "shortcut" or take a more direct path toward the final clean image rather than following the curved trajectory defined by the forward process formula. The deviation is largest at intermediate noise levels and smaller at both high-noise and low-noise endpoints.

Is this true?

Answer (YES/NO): NO